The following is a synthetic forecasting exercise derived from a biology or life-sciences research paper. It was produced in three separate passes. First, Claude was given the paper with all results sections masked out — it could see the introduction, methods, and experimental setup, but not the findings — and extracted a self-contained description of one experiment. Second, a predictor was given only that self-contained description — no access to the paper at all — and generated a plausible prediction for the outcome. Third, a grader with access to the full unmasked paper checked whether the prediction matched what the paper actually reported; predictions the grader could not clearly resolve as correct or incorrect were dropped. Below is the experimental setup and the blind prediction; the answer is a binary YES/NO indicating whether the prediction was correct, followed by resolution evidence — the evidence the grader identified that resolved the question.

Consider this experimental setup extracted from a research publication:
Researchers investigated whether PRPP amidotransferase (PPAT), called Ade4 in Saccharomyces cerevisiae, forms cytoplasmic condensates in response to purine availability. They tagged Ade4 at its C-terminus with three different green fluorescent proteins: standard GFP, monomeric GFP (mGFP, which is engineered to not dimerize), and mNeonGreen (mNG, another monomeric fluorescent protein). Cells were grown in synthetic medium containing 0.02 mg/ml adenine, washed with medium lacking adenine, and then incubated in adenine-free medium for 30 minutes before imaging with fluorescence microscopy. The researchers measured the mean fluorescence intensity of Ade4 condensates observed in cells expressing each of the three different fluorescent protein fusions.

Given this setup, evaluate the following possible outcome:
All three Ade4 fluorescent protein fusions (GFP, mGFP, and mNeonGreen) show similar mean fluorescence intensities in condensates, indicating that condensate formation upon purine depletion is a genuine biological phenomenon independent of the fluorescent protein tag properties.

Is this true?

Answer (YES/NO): NO